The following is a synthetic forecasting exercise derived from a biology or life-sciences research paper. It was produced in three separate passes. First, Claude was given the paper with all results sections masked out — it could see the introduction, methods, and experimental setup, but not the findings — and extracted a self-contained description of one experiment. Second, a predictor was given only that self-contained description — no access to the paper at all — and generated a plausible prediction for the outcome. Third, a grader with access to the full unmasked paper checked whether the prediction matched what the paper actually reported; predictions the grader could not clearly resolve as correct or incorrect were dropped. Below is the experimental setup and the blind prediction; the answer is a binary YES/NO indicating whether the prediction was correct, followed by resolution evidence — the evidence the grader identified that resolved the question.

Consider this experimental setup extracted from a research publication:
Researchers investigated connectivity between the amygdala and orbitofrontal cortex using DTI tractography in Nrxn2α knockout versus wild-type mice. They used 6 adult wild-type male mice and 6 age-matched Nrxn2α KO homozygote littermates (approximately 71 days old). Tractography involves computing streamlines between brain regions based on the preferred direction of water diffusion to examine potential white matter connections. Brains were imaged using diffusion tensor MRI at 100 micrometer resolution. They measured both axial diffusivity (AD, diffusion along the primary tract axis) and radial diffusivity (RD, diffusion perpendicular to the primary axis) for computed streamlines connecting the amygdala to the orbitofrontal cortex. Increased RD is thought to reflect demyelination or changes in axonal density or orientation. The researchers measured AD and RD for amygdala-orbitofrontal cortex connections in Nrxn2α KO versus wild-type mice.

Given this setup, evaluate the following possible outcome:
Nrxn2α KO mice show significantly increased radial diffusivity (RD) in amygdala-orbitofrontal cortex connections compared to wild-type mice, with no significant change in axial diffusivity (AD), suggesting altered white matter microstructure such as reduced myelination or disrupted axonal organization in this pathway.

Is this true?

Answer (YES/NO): YES